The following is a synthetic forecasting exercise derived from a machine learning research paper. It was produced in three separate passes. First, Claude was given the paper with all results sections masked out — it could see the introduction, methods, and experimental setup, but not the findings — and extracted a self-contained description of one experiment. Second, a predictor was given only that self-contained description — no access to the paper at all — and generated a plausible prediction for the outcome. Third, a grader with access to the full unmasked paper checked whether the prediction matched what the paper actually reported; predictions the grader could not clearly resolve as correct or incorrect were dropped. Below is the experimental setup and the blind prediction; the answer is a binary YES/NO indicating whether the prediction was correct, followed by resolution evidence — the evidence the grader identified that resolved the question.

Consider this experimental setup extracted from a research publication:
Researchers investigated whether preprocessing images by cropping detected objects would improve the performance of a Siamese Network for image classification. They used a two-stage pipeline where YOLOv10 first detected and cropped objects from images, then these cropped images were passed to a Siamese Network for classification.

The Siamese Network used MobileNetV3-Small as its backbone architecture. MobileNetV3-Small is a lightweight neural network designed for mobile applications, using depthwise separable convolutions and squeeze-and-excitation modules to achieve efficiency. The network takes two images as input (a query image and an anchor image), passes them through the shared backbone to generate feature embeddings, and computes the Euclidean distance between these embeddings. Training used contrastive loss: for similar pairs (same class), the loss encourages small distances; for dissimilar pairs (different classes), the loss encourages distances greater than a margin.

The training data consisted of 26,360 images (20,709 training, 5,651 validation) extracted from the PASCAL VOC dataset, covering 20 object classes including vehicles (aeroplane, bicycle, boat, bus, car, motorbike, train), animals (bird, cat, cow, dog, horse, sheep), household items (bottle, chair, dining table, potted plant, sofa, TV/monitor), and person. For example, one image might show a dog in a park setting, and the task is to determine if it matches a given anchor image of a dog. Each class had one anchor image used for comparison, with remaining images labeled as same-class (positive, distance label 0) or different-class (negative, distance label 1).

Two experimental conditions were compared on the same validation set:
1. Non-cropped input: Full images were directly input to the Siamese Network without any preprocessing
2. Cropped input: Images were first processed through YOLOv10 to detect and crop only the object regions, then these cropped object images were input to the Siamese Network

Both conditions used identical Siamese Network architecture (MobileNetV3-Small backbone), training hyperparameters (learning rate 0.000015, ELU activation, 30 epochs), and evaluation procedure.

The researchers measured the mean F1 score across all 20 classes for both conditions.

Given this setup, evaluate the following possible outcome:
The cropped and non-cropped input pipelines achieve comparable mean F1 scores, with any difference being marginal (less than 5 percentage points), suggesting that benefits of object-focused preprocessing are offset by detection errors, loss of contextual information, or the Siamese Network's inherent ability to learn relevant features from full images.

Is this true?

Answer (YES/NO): YES